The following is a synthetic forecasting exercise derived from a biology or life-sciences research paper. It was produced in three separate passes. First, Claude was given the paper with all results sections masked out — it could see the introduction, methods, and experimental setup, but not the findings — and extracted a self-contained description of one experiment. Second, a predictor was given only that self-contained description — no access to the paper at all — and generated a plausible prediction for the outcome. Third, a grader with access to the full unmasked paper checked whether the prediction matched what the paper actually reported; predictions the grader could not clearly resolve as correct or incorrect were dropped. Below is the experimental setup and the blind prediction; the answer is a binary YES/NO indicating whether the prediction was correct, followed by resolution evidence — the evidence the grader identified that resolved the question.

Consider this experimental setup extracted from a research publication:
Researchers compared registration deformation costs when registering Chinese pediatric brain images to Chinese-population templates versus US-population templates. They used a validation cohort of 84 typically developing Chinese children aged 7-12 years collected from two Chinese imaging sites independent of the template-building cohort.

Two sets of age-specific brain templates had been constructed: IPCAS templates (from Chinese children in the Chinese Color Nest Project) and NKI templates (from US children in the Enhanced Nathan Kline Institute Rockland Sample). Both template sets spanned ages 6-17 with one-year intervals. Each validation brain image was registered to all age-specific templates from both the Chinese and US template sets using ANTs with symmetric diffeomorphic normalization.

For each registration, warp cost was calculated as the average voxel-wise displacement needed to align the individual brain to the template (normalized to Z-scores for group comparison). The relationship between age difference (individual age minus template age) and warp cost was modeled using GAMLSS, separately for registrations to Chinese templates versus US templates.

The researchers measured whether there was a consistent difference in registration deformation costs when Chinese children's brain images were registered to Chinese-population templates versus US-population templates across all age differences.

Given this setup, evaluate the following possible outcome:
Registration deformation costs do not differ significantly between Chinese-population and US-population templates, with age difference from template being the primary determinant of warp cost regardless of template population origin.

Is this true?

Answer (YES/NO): NO